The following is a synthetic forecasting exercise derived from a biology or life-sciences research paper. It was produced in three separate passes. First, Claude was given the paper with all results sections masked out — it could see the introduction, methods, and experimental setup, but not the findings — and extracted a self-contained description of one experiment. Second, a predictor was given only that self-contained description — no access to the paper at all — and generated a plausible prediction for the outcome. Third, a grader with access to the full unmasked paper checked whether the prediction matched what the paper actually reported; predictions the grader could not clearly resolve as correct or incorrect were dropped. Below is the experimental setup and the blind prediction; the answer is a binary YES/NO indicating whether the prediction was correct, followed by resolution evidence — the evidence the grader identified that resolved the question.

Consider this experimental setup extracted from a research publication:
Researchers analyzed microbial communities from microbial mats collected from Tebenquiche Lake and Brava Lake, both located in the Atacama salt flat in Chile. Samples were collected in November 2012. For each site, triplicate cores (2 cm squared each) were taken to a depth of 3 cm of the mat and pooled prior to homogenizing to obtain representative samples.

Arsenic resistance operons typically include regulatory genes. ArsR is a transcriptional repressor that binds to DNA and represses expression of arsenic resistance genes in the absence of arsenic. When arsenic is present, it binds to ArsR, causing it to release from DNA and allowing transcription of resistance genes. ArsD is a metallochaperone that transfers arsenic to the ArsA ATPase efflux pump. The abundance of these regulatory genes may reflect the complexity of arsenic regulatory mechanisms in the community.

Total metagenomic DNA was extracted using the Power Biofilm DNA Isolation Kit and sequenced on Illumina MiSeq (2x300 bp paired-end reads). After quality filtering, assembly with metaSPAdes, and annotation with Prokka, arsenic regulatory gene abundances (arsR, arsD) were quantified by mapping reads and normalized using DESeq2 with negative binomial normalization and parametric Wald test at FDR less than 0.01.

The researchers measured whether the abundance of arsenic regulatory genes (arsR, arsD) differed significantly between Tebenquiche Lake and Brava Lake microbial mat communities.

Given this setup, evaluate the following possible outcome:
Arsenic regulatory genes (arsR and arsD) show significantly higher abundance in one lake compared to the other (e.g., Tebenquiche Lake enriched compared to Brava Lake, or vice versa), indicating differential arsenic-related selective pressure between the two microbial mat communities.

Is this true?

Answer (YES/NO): NO